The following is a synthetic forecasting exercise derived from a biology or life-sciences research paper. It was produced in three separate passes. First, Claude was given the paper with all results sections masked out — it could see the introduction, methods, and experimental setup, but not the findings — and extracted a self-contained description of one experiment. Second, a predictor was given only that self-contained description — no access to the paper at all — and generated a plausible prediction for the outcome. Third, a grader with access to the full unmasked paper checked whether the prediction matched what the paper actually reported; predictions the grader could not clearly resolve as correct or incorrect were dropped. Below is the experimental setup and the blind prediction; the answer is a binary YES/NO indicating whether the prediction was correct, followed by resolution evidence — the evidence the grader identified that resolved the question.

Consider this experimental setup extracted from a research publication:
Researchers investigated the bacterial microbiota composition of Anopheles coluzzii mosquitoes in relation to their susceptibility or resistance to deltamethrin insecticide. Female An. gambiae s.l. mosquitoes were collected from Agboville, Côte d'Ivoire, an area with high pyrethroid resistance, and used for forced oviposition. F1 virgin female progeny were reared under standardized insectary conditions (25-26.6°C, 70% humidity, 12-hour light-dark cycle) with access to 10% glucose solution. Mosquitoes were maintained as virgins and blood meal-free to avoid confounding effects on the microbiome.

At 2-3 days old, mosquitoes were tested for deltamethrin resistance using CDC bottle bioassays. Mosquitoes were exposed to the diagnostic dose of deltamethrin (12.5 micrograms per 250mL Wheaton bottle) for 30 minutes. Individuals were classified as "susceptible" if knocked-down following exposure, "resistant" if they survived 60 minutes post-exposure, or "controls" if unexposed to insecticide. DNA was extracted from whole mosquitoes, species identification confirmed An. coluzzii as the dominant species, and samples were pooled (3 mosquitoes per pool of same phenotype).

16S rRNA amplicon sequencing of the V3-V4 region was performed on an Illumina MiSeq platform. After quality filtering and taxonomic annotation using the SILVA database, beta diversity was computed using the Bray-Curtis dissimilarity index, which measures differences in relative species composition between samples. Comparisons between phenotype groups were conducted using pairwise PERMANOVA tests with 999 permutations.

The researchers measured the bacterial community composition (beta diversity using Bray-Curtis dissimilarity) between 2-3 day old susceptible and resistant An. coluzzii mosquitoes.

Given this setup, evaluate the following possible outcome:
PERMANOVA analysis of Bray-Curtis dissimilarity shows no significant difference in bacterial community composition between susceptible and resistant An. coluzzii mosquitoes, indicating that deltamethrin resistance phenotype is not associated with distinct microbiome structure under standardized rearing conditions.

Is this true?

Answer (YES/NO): NO